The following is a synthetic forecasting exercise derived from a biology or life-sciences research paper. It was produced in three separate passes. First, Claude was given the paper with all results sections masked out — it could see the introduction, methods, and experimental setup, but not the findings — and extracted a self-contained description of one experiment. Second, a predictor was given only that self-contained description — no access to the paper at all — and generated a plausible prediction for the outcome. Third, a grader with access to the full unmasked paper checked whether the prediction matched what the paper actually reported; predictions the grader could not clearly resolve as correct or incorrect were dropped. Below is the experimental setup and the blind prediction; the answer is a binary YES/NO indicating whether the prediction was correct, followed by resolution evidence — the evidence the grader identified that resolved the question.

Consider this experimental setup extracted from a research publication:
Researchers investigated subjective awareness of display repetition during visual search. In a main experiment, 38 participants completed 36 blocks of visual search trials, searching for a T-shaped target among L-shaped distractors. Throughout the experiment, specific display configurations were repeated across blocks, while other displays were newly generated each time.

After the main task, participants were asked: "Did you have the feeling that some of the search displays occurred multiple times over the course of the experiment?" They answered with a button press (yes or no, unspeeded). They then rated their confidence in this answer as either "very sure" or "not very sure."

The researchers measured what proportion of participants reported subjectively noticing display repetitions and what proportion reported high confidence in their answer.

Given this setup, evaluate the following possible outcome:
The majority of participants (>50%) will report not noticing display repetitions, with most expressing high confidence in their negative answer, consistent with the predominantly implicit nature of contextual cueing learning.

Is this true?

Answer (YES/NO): NO